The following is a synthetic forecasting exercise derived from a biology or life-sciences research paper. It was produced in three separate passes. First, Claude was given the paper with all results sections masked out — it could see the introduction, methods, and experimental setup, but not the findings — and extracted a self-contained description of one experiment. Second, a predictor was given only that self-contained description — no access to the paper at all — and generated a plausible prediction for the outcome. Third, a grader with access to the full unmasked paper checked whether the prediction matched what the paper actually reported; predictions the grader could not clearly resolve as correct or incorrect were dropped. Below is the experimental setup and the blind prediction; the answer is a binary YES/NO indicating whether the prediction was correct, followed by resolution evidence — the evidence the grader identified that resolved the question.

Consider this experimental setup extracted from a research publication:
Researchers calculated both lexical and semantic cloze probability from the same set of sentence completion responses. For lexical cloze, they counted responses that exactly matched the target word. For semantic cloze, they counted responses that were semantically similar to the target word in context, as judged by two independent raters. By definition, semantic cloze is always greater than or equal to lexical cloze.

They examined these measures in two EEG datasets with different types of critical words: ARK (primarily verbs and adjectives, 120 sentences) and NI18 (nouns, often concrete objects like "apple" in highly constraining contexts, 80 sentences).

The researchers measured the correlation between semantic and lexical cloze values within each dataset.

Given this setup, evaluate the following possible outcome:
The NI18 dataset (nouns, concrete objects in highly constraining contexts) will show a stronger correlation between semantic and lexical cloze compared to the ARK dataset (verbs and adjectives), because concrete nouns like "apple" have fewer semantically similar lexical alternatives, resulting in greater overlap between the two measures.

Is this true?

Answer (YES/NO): YES